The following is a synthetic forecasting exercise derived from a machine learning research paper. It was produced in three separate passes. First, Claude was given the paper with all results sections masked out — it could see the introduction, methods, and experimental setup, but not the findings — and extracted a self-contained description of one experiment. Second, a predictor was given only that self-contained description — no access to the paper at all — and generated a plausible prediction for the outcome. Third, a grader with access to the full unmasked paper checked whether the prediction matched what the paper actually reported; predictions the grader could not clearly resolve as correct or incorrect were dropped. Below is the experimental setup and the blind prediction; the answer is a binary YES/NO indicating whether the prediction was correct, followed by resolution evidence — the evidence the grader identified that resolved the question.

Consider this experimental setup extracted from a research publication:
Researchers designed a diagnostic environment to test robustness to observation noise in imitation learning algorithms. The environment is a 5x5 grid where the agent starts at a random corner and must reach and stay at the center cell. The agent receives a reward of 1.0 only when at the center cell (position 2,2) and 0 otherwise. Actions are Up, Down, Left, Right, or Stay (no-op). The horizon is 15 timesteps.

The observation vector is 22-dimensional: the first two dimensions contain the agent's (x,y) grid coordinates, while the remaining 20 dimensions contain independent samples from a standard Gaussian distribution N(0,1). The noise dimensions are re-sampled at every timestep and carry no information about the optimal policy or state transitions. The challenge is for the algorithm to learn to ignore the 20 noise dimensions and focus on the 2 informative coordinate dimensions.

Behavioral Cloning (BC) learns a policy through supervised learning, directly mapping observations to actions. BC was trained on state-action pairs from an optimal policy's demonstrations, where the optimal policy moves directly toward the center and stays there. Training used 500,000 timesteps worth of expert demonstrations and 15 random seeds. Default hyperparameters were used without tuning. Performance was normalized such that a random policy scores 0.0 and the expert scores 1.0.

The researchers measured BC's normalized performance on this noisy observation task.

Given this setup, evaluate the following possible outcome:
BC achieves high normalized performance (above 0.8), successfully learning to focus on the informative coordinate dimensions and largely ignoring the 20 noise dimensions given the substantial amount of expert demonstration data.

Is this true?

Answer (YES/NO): YES